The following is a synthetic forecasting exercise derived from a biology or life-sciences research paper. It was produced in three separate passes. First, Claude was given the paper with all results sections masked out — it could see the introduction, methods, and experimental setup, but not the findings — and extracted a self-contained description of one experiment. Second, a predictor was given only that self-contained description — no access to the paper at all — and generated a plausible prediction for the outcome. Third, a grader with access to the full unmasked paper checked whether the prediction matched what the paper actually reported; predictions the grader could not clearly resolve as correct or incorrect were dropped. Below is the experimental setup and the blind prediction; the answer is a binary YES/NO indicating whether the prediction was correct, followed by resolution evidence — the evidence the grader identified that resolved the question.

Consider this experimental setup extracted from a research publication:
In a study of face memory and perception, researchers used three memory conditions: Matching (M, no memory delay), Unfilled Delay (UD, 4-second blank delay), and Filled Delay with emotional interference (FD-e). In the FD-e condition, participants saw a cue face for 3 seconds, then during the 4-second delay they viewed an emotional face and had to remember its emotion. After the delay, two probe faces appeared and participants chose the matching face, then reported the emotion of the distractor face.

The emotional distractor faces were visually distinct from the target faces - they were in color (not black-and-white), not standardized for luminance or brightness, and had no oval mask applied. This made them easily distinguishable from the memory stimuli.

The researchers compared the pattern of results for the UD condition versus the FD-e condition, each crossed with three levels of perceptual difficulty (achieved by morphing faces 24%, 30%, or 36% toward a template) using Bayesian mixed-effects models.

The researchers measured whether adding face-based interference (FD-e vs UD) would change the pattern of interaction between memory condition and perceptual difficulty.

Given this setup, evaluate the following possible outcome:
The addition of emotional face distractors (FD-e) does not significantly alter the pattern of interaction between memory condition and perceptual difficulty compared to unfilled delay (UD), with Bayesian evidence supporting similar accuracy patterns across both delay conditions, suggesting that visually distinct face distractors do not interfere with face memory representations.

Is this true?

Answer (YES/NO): NO